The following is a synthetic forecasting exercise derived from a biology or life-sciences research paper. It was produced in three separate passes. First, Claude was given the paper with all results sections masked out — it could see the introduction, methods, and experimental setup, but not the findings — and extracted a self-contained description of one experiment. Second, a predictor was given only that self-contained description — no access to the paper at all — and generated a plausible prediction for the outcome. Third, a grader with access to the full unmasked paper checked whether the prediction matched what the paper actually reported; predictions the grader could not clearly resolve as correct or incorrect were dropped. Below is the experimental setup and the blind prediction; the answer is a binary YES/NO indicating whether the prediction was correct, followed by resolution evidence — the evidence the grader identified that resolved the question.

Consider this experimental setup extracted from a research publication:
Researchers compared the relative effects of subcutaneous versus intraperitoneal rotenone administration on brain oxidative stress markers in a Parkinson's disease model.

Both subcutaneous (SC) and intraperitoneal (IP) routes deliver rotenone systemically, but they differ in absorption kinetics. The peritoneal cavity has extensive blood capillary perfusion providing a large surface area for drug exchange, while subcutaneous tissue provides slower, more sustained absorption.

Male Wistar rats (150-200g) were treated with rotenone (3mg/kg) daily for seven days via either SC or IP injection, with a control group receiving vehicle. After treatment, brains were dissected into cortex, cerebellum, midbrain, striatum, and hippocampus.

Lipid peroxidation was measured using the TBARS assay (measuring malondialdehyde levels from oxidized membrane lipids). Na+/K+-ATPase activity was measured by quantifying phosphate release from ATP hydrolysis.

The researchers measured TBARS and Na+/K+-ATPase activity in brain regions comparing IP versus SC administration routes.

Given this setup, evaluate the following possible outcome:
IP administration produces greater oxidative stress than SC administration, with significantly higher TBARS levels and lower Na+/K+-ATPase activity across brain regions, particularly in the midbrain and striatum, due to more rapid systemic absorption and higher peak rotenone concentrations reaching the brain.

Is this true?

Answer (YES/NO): NO